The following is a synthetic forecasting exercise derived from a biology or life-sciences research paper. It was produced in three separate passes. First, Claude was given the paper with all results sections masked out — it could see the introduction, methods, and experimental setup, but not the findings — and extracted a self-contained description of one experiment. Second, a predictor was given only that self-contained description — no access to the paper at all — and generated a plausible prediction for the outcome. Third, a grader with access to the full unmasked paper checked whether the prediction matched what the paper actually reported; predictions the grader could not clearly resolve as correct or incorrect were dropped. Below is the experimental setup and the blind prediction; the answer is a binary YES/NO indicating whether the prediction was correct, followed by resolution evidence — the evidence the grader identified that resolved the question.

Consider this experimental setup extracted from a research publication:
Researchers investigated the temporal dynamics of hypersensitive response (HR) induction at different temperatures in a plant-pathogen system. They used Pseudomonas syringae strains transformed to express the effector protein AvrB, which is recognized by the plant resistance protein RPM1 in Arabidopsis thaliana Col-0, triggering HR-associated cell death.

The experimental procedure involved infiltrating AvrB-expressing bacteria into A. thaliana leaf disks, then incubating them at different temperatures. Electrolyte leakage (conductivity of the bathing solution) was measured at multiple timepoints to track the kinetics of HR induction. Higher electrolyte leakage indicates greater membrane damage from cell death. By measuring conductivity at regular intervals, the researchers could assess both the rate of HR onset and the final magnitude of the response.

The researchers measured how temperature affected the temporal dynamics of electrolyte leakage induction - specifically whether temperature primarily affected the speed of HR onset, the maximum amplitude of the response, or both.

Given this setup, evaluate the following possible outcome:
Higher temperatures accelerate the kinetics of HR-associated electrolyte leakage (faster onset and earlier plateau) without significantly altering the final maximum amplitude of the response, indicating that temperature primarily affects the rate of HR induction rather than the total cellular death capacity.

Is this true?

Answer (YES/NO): NO